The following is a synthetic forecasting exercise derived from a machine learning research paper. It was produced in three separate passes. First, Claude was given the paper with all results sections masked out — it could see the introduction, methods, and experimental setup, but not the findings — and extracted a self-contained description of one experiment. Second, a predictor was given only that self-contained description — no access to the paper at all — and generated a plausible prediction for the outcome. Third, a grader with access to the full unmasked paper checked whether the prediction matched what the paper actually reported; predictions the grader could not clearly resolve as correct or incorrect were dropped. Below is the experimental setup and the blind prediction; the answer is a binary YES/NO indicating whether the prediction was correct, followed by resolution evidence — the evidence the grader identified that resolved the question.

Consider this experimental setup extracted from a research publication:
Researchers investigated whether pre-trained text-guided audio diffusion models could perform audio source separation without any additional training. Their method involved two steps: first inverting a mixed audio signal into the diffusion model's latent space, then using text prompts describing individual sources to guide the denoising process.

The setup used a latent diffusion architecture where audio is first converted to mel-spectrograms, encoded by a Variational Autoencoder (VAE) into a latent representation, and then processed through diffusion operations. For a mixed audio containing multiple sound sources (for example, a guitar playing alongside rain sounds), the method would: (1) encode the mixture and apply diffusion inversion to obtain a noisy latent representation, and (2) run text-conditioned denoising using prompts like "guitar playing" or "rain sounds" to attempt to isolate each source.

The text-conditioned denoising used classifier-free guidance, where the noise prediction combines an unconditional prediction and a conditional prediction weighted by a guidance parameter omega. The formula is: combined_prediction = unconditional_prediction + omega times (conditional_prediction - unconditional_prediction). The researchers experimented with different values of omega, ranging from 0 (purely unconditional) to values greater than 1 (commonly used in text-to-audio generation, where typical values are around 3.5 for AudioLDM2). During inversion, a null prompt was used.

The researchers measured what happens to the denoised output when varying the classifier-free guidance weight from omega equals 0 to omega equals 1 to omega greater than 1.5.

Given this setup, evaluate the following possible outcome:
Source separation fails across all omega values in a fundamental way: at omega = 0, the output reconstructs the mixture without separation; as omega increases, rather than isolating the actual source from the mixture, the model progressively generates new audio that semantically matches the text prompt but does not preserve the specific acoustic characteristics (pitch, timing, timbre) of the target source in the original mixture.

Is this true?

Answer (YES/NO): NO